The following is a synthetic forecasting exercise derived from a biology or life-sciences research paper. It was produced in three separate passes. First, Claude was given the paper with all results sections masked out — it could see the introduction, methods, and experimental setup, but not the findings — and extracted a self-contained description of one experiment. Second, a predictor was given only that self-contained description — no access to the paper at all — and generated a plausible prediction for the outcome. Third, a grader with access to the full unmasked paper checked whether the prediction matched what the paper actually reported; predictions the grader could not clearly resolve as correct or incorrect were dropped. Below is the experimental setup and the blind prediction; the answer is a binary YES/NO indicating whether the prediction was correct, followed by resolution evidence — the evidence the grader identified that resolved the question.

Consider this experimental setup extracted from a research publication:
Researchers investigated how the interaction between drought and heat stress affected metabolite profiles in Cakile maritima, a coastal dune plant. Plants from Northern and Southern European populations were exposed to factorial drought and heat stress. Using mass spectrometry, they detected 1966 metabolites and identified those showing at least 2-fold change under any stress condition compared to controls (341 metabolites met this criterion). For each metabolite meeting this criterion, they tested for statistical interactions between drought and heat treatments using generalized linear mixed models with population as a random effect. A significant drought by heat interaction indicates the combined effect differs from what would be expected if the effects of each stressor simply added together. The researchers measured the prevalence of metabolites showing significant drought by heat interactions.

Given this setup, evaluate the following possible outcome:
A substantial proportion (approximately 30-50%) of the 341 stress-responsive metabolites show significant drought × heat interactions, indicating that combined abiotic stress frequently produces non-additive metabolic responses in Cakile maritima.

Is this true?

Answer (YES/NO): NO